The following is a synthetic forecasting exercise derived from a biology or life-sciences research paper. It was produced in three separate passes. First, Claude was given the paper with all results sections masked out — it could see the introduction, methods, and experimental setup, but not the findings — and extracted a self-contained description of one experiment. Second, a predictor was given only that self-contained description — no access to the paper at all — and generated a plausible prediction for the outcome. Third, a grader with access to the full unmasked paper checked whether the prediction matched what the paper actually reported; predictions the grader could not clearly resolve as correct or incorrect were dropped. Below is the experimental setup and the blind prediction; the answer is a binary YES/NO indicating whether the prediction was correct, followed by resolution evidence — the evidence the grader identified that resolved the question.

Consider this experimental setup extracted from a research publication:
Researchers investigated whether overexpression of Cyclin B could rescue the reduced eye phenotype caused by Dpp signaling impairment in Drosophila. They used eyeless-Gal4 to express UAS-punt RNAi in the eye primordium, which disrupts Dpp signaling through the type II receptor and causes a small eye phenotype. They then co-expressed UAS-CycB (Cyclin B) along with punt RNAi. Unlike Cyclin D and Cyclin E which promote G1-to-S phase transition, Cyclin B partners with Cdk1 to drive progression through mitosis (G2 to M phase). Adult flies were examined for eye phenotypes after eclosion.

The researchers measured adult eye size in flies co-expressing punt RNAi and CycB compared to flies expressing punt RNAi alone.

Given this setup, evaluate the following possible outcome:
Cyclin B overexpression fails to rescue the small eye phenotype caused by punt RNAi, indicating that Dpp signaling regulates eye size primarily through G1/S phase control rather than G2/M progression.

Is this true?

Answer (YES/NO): YES